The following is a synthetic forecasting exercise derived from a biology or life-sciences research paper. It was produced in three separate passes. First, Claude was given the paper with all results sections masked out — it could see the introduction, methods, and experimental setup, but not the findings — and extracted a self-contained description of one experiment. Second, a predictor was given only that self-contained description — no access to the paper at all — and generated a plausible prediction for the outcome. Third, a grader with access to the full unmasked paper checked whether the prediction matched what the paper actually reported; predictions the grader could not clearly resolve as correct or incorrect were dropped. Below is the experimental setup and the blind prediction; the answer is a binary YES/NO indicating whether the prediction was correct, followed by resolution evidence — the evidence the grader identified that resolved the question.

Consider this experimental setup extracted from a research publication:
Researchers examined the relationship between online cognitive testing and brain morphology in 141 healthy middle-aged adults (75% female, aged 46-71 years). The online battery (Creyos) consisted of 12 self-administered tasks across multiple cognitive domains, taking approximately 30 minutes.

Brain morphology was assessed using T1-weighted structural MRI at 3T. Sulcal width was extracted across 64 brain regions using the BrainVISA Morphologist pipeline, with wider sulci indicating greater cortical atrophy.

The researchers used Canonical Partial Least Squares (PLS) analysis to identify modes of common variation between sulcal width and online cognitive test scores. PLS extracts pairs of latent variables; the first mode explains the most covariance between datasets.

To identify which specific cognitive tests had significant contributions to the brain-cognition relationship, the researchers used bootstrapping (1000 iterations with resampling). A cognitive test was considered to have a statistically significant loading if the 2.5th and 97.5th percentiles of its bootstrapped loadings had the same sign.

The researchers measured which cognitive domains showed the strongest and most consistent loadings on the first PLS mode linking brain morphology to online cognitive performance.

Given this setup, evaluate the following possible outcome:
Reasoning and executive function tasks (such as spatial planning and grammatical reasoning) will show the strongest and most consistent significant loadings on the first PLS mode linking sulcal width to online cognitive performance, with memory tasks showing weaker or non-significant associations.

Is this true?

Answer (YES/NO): YES